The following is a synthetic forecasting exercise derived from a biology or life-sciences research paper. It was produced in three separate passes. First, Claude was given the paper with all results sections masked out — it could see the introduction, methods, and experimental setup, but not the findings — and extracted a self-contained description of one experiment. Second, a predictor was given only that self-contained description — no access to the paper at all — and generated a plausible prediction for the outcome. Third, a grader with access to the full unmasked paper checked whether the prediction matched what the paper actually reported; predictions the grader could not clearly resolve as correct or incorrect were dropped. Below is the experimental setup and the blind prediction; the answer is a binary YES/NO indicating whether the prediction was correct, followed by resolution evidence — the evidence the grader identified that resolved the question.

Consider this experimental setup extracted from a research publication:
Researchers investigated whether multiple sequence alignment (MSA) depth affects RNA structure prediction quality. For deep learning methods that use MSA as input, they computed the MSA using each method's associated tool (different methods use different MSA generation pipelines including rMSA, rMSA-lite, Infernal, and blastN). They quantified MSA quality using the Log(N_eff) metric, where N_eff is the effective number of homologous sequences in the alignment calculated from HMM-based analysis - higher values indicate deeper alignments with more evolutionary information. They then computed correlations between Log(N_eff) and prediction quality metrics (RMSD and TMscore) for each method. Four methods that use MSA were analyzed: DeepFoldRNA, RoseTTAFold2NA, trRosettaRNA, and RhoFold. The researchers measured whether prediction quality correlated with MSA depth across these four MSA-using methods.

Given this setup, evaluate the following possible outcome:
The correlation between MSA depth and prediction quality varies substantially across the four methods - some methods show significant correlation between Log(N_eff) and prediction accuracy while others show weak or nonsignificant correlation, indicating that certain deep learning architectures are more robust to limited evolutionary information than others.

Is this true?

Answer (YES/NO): YES